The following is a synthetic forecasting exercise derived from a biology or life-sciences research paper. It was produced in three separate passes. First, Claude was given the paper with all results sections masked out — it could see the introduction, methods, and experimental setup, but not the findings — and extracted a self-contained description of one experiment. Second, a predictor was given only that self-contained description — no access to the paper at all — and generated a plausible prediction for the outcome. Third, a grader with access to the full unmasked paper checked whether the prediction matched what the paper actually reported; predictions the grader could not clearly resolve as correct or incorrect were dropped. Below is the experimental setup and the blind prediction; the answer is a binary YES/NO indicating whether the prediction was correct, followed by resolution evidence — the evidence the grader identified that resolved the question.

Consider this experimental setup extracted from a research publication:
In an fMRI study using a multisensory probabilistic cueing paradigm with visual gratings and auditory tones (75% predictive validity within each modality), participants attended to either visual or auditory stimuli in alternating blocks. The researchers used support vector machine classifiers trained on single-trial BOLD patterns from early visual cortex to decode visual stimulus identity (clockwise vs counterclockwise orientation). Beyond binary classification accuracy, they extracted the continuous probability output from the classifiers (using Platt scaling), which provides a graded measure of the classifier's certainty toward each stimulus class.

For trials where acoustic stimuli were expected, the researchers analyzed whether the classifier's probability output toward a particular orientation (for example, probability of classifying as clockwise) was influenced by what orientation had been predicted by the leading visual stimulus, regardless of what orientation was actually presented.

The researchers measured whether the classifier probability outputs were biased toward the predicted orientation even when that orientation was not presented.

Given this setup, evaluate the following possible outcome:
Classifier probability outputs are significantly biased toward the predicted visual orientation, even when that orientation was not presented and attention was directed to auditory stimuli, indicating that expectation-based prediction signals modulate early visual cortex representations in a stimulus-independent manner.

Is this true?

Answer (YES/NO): NO